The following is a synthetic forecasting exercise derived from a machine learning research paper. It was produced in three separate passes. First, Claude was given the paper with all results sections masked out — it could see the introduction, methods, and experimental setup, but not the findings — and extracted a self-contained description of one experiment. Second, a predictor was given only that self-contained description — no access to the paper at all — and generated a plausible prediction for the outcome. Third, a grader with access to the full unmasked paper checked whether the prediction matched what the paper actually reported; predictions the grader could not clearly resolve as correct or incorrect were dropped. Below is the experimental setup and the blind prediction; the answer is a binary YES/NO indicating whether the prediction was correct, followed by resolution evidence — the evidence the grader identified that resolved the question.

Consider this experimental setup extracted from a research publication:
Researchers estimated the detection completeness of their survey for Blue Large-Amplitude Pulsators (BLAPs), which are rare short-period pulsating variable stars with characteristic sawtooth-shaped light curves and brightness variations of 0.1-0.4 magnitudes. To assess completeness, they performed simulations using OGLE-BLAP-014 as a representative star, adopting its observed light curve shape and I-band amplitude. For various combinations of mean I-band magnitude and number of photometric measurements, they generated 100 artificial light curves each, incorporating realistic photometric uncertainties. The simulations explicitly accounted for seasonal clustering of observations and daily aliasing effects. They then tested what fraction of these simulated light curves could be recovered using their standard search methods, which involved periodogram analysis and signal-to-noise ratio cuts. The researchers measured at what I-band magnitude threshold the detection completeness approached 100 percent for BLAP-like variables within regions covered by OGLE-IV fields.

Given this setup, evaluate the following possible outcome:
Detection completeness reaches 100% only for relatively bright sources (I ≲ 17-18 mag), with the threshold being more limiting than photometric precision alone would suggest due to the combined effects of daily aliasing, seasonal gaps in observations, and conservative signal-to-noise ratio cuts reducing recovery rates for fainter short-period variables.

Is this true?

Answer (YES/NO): NO